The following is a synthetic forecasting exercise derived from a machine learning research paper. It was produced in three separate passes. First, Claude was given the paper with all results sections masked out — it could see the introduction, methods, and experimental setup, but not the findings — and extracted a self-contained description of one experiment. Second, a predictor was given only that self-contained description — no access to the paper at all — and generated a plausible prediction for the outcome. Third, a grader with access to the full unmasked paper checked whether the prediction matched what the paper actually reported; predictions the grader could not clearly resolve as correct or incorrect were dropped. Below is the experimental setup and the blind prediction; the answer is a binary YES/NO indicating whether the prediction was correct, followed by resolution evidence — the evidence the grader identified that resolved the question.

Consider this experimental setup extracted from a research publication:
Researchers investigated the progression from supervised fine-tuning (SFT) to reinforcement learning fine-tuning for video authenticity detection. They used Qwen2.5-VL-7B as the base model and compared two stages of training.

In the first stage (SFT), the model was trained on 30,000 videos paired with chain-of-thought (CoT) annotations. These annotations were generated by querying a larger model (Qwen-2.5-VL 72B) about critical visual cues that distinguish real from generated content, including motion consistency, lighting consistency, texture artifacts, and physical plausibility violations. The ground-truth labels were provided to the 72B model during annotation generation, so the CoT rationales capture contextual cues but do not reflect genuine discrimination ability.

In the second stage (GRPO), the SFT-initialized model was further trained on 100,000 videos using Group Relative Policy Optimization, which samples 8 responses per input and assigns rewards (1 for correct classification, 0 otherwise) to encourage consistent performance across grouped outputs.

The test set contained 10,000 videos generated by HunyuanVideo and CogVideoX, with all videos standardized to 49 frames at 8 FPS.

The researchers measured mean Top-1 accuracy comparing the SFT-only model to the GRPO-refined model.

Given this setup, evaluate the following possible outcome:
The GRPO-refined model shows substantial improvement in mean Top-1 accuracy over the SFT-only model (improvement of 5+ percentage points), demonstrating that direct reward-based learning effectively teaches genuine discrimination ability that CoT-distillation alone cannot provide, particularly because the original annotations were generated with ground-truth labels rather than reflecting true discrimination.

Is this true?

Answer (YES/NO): YES